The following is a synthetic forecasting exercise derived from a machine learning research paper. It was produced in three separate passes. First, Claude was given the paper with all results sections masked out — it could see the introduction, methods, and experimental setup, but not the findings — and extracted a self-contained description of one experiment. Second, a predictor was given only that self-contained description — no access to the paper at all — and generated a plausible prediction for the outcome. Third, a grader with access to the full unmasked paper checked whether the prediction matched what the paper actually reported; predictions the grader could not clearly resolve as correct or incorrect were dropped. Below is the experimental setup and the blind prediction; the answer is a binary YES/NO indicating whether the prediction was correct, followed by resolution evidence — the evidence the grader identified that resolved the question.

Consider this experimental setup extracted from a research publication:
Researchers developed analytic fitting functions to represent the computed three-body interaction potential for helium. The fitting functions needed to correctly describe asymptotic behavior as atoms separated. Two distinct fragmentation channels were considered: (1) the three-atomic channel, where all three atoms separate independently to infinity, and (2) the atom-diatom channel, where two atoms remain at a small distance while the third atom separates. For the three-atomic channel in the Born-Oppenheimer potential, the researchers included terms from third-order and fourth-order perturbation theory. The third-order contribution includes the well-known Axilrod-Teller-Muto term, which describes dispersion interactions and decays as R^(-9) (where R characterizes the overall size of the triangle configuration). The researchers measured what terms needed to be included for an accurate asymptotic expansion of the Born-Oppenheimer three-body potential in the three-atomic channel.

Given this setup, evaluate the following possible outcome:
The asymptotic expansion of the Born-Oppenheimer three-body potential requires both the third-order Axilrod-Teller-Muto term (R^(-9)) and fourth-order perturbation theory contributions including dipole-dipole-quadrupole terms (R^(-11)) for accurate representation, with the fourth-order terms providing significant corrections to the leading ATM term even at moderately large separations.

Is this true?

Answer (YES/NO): NO